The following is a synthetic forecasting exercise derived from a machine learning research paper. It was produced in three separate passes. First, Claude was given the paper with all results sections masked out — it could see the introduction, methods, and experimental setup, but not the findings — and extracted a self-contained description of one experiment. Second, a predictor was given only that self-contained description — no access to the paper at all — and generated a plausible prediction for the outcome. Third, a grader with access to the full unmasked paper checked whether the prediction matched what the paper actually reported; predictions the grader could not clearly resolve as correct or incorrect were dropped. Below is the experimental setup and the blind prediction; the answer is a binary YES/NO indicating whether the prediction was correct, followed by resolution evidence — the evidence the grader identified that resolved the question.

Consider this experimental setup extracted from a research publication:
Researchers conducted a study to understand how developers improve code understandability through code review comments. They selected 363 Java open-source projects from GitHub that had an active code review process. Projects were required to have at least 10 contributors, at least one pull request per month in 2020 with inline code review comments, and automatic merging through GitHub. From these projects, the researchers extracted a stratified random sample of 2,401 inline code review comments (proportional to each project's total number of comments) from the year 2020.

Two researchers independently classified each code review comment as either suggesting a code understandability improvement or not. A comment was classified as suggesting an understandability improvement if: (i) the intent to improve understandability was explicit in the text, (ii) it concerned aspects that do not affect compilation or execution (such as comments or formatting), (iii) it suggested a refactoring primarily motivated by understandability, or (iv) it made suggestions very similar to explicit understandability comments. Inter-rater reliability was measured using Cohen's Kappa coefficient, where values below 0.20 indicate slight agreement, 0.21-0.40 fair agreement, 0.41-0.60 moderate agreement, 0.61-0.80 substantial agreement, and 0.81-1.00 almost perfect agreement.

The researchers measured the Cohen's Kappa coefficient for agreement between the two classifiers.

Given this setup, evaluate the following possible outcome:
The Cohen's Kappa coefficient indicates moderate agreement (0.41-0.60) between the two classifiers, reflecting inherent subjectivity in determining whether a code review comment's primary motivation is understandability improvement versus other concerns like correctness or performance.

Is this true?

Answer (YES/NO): YES